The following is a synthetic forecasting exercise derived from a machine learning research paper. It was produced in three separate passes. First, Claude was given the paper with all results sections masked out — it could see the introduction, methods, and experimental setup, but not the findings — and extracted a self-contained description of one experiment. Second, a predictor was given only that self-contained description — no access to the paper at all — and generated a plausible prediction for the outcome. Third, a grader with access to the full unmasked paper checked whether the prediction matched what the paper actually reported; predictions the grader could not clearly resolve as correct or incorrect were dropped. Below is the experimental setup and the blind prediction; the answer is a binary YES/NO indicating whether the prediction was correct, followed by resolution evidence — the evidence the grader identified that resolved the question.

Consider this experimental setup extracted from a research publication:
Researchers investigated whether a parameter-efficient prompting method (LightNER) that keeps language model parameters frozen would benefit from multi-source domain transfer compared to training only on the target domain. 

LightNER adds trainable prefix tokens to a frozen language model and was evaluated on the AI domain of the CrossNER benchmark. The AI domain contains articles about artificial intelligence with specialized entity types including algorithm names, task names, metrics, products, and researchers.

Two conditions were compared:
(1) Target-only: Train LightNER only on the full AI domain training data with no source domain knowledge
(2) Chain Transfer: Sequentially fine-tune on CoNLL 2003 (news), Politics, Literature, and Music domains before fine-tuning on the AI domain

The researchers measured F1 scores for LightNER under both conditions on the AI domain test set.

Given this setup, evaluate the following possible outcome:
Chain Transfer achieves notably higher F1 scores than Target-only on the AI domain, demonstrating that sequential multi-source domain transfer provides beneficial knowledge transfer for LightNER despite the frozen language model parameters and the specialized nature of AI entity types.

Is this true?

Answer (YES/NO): YES